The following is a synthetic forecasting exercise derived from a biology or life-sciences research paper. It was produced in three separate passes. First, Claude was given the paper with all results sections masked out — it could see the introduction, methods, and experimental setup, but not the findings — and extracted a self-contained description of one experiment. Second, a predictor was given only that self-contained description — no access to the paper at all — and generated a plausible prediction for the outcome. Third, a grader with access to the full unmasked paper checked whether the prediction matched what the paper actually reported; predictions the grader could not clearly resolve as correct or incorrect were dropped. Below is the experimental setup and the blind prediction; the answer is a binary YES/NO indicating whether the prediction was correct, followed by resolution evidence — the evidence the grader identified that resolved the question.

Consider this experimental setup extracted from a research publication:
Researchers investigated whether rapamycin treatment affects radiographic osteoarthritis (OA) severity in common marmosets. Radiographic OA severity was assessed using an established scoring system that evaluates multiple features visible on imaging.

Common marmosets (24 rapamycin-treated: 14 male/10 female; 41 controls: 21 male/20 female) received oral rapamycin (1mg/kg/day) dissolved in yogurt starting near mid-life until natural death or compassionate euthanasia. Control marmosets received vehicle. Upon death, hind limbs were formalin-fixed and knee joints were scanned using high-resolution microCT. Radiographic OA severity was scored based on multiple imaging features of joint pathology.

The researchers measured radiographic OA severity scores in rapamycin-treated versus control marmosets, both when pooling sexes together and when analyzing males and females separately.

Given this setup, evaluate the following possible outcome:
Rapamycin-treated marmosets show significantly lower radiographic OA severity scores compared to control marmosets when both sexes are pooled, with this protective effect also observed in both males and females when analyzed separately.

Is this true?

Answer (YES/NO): NO